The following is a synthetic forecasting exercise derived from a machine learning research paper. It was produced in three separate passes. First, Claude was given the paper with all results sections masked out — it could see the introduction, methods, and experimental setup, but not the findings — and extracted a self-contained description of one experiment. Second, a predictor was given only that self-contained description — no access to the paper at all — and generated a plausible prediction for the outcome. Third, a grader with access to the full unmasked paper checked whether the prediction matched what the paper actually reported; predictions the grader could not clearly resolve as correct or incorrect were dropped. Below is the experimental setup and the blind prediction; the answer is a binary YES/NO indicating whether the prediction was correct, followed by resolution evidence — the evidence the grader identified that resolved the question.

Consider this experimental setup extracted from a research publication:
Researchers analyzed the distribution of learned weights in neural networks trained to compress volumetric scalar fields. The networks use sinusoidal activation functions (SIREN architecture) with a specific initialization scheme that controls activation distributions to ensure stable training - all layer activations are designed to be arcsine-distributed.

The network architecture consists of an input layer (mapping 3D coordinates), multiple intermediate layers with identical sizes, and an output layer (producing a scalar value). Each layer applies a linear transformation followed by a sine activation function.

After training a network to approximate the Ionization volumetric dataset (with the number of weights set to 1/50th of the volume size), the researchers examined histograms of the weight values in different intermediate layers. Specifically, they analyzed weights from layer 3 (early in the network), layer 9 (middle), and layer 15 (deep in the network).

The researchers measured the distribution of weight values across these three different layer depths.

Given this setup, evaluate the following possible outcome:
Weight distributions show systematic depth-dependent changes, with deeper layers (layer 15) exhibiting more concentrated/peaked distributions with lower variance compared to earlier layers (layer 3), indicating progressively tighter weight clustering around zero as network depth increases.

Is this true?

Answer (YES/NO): YES